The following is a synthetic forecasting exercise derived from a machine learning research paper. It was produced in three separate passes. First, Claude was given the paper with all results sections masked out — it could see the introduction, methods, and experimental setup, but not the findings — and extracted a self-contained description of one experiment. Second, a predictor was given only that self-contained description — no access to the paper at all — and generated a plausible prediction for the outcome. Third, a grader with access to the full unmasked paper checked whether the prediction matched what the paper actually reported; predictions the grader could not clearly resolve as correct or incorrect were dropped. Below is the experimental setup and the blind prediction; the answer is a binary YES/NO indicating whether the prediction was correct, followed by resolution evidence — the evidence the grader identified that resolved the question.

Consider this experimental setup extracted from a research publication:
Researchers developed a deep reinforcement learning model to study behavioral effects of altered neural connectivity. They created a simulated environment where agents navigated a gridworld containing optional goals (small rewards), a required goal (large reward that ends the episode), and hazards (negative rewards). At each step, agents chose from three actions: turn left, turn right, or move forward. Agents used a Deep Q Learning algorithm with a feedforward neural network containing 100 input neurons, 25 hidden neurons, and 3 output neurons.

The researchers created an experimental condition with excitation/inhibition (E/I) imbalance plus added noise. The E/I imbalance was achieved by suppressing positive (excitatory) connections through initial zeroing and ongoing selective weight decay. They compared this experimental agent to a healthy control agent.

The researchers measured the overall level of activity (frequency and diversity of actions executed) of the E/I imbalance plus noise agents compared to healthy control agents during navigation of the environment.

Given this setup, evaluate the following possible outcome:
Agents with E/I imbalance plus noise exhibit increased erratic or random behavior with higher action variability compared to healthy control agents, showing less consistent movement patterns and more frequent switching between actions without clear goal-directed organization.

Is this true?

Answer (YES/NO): NO